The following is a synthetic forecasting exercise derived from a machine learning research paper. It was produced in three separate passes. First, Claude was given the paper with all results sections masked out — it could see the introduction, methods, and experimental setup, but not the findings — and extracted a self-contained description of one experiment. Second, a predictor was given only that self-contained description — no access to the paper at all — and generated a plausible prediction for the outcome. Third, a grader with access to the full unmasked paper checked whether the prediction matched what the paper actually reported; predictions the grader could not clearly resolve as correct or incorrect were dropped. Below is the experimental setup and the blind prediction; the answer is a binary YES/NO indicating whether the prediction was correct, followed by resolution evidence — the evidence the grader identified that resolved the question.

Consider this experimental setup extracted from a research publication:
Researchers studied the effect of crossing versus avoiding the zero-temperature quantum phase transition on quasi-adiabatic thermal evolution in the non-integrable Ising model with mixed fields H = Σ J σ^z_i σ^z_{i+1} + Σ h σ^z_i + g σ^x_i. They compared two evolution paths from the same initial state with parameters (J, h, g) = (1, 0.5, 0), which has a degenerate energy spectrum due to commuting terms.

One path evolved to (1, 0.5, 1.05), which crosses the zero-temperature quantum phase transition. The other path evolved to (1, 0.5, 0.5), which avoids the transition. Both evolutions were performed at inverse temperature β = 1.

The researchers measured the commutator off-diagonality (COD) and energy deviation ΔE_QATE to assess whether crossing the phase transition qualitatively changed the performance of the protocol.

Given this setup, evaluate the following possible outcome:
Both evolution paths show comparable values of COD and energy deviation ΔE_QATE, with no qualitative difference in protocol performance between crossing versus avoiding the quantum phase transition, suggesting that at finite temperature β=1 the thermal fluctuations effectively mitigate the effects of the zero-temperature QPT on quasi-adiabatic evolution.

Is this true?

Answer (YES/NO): YES